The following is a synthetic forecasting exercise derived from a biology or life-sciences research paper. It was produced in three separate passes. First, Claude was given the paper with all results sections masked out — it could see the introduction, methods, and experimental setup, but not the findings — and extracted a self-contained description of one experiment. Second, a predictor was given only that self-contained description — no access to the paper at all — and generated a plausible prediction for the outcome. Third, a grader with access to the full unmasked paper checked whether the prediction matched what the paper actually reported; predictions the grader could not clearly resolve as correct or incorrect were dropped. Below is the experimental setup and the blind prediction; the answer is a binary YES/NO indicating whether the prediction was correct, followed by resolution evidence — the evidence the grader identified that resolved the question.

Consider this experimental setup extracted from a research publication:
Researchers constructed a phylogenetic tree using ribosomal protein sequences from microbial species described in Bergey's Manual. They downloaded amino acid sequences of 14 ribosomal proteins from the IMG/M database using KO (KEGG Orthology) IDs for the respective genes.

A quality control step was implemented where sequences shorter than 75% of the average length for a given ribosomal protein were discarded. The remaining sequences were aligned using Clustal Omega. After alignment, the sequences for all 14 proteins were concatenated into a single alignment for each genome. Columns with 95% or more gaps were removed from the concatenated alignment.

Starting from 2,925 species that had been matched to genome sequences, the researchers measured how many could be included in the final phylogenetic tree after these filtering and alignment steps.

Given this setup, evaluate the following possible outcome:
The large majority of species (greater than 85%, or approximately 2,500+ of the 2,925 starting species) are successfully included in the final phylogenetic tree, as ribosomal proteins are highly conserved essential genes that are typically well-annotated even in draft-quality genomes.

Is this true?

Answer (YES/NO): YES